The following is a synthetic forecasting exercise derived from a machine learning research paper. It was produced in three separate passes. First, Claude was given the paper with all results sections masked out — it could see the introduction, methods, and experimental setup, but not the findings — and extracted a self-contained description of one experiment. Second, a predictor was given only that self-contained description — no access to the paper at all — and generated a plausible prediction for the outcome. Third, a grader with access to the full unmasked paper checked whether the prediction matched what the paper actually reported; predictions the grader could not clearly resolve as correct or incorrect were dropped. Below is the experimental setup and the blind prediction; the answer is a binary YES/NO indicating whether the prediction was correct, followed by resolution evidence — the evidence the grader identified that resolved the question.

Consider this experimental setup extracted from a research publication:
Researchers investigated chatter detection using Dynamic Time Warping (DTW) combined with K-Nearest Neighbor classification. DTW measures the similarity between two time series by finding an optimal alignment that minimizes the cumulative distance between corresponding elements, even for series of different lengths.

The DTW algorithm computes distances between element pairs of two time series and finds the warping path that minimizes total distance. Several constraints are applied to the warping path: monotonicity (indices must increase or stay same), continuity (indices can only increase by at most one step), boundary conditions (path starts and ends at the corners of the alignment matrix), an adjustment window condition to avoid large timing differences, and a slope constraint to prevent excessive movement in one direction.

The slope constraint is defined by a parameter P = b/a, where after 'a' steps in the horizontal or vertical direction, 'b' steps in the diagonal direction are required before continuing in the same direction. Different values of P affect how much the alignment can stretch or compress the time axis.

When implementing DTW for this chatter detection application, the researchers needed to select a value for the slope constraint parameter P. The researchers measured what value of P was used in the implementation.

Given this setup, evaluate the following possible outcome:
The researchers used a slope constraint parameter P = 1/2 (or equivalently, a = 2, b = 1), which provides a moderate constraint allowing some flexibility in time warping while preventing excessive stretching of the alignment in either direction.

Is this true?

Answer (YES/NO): NO